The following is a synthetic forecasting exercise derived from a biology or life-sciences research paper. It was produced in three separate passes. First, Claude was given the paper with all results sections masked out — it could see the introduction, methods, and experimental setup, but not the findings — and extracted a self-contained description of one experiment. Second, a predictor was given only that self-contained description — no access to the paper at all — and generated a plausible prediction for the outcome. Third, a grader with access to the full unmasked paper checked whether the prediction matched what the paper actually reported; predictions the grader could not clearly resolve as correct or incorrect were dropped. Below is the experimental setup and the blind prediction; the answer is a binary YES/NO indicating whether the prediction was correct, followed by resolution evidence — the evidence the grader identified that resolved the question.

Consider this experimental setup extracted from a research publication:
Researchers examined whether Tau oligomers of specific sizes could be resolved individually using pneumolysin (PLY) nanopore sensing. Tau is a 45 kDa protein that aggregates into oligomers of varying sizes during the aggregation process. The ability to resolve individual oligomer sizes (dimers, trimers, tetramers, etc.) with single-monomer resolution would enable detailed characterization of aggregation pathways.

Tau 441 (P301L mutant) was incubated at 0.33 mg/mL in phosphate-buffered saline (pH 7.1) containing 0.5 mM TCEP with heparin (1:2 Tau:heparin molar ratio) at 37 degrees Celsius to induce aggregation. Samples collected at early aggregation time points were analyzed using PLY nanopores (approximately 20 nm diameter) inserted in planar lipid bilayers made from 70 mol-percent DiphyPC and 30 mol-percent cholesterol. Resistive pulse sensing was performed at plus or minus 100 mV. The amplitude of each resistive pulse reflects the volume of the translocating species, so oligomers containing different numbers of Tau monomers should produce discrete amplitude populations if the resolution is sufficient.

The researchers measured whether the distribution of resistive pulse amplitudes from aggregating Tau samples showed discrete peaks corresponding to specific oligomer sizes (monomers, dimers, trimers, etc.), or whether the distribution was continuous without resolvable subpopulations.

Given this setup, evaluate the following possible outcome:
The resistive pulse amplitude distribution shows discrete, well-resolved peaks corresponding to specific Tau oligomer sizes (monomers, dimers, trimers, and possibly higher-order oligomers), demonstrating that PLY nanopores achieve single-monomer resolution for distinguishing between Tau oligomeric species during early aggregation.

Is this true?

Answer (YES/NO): YES